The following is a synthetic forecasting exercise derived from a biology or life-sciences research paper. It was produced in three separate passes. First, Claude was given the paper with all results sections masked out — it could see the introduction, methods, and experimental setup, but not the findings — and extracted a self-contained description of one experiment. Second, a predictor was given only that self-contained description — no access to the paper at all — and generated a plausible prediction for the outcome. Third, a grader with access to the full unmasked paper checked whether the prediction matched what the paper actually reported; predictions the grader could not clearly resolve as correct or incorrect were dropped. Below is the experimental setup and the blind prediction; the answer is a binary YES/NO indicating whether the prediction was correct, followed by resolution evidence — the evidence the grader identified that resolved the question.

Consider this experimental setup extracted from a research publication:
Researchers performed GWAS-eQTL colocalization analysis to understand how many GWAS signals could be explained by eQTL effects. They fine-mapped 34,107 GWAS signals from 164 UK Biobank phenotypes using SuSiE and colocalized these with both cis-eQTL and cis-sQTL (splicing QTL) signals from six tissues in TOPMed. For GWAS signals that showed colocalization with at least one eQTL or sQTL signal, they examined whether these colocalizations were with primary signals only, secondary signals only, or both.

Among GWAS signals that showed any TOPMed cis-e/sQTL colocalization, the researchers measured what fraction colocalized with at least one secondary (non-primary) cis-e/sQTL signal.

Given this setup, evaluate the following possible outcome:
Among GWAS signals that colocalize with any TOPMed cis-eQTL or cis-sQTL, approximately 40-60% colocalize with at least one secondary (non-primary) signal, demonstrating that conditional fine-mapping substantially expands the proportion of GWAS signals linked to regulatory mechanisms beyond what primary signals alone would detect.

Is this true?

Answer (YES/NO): NO